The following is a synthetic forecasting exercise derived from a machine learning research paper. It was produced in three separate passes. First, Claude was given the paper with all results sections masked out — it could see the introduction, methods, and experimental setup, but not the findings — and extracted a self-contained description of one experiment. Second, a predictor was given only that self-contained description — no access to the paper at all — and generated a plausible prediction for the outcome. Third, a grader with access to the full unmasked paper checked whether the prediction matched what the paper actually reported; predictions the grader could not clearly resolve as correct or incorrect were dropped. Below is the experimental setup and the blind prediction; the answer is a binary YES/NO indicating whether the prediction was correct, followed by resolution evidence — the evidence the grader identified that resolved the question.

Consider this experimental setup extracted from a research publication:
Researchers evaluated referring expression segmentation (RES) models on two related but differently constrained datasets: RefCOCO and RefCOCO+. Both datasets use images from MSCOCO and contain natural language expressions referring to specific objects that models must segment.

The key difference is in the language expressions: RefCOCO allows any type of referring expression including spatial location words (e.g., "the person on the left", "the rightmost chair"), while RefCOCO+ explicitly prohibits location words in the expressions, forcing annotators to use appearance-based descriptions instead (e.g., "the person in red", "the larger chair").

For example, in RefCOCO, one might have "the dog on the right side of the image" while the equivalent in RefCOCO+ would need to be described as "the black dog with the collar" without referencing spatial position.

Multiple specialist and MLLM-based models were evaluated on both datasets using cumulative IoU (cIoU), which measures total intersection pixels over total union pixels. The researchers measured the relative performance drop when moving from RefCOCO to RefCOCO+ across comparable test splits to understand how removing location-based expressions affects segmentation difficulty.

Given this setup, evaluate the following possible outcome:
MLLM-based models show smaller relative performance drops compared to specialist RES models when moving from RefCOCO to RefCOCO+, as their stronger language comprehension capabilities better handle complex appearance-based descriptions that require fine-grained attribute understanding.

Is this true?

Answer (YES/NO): NO